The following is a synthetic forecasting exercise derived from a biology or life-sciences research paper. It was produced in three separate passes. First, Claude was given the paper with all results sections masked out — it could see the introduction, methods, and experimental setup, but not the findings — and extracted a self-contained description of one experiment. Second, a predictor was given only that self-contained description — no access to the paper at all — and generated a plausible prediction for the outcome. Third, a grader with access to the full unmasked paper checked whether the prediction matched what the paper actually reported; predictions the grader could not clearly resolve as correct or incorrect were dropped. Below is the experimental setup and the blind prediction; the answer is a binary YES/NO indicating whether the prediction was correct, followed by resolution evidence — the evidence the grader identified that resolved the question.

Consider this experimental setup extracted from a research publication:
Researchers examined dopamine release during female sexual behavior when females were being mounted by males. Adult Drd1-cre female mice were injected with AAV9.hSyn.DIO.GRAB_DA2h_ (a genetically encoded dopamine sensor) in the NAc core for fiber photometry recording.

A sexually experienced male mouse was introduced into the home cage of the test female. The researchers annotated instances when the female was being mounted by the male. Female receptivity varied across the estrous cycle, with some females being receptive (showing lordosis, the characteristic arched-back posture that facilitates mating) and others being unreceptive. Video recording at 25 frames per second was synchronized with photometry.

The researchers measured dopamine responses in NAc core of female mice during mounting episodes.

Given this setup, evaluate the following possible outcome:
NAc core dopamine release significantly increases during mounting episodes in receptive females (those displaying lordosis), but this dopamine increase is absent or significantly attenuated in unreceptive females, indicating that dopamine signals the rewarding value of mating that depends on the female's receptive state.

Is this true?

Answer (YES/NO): YES